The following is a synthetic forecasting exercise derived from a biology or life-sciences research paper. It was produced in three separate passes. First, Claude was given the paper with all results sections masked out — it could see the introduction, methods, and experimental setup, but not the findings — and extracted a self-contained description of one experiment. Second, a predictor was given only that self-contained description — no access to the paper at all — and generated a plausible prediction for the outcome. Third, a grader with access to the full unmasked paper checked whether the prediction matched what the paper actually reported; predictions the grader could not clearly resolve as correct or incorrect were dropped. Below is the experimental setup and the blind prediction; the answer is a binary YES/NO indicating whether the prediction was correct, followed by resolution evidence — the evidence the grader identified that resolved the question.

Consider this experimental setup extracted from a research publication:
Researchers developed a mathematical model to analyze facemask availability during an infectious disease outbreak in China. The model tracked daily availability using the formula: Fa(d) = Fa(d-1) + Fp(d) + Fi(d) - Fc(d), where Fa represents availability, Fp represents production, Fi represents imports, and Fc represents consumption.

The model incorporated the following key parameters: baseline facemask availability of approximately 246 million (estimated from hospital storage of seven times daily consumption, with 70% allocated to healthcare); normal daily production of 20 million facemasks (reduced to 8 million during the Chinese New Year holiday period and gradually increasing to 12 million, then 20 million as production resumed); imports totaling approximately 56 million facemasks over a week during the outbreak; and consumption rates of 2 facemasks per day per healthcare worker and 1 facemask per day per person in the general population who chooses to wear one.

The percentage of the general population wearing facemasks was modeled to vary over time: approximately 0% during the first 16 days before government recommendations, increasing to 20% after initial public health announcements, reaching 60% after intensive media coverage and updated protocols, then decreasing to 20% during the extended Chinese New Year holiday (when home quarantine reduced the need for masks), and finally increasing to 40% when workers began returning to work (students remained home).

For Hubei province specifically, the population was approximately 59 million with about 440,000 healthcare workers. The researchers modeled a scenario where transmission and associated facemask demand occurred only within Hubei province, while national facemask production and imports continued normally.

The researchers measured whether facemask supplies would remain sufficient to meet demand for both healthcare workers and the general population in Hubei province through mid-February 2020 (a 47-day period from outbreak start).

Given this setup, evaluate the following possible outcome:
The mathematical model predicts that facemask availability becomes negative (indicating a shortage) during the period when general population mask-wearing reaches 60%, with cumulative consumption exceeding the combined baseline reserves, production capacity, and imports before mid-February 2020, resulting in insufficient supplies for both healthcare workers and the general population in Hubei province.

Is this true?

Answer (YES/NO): NO